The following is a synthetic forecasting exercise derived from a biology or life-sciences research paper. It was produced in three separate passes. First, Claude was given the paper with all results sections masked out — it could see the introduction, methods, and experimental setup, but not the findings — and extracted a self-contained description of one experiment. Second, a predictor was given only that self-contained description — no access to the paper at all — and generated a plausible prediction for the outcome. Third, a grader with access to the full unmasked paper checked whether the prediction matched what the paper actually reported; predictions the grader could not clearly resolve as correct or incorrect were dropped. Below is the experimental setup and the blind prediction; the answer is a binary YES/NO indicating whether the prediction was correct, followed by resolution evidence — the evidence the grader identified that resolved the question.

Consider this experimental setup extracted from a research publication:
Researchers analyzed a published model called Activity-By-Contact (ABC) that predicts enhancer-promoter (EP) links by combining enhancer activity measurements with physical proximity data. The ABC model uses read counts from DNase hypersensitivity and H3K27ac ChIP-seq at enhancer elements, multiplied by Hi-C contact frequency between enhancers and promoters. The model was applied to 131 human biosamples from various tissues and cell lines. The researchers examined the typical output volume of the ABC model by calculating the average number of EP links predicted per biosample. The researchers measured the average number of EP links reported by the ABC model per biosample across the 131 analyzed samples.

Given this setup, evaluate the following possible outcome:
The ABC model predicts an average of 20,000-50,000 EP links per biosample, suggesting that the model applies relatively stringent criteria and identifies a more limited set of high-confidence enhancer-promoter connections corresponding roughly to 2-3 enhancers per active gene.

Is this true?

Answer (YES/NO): YES